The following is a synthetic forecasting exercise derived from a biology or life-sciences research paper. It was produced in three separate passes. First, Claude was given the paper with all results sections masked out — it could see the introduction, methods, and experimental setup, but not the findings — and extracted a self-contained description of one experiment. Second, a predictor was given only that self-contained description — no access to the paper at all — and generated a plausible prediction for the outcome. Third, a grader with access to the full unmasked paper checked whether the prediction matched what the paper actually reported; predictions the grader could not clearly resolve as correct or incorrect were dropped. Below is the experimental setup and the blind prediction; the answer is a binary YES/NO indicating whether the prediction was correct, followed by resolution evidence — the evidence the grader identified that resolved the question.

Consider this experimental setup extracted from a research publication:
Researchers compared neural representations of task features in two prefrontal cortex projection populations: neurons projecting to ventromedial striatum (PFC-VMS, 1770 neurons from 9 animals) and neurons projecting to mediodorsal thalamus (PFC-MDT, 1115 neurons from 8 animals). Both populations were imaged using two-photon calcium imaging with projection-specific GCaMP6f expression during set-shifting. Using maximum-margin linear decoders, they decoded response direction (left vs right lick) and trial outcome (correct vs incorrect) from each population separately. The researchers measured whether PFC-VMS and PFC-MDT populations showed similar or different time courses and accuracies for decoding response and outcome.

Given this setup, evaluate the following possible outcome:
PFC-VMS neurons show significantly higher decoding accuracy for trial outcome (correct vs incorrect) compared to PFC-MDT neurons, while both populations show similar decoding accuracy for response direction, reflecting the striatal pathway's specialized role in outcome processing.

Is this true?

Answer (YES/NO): NO